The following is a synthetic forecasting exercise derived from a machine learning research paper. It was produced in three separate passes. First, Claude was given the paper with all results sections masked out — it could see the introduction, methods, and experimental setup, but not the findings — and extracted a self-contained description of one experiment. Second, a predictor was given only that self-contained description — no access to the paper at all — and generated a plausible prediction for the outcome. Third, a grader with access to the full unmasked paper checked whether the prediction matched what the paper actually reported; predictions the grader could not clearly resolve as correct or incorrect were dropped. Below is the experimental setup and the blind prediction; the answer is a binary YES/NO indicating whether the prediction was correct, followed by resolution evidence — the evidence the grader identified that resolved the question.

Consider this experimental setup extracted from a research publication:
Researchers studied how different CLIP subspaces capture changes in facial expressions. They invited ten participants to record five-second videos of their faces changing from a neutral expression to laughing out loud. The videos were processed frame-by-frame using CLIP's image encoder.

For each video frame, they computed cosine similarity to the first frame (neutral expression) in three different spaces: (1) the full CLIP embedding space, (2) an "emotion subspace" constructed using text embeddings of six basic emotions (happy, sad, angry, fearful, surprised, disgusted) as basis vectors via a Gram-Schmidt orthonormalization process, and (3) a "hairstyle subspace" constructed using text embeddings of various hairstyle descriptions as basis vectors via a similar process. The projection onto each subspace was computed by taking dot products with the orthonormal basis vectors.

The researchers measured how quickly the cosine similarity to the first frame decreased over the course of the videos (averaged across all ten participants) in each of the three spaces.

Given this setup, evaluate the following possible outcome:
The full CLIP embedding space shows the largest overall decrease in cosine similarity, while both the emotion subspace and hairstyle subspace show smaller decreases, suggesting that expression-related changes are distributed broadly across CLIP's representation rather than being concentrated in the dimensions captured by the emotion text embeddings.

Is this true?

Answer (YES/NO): NO